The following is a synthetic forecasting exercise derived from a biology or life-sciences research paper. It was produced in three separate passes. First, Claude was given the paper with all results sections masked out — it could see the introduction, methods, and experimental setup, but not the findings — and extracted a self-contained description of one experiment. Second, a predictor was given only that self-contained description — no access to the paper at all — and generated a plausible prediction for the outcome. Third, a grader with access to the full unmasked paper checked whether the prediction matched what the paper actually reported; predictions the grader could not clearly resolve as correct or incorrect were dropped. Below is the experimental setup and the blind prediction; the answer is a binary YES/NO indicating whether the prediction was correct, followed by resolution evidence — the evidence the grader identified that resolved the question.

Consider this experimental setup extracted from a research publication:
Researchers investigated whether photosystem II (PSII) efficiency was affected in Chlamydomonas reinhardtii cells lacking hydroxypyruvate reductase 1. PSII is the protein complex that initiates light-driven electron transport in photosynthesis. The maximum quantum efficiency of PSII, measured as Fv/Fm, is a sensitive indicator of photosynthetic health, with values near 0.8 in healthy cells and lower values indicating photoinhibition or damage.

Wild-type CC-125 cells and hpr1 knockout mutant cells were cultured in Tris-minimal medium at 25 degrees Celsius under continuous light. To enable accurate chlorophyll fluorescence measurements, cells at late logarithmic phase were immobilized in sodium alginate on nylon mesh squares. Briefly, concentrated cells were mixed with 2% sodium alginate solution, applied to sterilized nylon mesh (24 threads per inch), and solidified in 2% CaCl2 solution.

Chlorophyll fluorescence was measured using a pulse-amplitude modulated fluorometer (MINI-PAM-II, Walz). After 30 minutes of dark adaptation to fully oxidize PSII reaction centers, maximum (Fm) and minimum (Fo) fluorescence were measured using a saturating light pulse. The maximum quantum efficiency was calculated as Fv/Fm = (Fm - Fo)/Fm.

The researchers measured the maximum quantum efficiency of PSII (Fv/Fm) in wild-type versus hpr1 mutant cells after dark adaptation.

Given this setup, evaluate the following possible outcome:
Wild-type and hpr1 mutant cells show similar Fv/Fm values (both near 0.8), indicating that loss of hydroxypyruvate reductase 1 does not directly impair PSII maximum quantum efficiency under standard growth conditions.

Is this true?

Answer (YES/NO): NO